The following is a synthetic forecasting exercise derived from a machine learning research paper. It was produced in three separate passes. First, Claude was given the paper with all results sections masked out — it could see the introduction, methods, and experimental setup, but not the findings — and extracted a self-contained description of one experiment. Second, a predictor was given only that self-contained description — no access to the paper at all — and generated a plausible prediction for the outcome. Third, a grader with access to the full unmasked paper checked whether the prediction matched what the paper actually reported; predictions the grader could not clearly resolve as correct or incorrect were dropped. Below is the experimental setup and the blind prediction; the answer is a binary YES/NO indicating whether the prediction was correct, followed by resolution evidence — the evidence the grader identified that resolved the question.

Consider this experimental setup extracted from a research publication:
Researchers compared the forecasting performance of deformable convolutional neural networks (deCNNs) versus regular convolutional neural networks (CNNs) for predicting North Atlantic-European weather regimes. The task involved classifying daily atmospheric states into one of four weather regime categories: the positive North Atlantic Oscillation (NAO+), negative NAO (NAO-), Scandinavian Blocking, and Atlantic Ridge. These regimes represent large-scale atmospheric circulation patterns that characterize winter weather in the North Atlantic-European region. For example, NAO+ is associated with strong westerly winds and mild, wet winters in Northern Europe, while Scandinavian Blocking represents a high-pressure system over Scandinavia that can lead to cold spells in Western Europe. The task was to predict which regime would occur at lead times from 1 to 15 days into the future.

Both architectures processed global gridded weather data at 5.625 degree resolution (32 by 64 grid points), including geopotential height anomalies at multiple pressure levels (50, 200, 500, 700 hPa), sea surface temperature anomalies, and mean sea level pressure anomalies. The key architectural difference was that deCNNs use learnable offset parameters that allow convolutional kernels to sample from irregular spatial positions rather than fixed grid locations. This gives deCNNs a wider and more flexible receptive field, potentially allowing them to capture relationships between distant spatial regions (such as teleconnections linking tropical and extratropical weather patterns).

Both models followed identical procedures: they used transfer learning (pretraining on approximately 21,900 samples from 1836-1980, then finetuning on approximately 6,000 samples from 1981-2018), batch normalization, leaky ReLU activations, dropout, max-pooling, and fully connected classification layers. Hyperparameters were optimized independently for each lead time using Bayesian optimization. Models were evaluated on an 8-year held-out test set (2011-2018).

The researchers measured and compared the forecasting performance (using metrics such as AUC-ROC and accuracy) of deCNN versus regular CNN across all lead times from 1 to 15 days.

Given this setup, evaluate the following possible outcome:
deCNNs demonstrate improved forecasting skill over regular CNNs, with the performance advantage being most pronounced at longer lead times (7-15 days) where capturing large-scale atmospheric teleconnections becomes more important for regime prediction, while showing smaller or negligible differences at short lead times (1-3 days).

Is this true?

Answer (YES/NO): YES